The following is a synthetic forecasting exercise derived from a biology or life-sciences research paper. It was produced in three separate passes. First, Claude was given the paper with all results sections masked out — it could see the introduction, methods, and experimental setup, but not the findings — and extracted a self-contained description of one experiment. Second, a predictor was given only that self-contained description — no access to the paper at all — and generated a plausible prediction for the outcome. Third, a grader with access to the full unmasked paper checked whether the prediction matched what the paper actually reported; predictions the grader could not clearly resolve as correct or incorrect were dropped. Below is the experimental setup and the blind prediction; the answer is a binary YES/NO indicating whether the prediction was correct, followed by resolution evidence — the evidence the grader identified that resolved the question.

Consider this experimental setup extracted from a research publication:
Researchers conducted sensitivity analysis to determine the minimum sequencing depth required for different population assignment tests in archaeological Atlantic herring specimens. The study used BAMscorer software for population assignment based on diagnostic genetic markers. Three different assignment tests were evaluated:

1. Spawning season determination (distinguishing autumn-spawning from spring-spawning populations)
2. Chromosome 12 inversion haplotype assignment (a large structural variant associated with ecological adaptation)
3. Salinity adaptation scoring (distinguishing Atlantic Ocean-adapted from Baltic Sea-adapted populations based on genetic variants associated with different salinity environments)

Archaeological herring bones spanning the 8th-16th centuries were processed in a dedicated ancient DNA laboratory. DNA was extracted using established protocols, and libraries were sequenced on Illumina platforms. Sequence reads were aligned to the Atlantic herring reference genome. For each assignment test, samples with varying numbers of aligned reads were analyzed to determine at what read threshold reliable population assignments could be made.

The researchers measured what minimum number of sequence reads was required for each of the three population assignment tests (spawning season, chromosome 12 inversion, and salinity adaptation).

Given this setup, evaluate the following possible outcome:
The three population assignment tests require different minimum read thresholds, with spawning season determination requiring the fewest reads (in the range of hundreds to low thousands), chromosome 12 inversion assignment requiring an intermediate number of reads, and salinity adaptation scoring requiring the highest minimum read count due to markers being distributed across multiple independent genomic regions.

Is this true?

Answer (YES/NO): NO